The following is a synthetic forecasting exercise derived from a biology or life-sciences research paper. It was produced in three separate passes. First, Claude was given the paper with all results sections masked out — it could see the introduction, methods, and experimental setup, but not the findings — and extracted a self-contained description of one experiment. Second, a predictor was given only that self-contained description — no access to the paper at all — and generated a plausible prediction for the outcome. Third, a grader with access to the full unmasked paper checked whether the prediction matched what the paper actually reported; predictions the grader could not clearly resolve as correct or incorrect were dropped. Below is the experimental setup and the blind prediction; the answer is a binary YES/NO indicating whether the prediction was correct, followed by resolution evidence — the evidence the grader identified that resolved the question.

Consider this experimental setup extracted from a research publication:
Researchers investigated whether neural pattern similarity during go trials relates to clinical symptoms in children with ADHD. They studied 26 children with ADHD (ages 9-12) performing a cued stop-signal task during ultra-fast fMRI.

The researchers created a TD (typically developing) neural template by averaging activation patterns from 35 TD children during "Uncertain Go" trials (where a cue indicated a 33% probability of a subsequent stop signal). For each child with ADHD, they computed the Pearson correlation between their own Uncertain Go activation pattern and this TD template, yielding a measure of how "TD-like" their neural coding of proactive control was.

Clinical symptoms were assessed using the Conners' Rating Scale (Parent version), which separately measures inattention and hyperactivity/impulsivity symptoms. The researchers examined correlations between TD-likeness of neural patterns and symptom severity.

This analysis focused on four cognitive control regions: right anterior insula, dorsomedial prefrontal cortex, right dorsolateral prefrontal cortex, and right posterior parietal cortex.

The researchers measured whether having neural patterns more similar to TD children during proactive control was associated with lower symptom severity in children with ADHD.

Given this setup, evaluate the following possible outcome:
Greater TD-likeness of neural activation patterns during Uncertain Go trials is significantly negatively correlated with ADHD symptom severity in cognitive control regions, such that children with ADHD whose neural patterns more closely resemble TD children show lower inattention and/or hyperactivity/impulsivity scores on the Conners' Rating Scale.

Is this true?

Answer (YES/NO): NO